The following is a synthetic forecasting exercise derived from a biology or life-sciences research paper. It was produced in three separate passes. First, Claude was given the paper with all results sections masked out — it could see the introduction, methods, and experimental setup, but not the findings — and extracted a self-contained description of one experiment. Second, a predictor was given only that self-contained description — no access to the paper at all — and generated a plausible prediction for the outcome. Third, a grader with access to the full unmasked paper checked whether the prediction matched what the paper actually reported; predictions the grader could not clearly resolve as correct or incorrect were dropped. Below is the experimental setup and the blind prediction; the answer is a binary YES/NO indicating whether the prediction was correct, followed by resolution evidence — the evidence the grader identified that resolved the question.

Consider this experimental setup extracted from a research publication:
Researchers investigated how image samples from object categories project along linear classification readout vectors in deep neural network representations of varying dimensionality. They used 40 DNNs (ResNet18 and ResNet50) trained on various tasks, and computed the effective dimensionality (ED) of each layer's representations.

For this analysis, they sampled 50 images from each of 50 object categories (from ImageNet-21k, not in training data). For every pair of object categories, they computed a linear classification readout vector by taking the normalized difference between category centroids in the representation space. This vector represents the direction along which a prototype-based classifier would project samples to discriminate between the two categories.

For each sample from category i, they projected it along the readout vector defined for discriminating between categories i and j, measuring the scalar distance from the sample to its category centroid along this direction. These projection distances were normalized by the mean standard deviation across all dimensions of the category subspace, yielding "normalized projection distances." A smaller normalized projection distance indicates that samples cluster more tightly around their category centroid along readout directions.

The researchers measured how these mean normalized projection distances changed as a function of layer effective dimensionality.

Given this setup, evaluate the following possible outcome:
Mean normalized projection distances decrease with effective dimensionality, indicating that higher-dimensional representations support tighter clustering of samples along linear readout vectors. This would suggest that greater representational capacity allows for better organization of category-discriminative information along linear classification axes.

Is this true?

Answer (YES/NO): YES